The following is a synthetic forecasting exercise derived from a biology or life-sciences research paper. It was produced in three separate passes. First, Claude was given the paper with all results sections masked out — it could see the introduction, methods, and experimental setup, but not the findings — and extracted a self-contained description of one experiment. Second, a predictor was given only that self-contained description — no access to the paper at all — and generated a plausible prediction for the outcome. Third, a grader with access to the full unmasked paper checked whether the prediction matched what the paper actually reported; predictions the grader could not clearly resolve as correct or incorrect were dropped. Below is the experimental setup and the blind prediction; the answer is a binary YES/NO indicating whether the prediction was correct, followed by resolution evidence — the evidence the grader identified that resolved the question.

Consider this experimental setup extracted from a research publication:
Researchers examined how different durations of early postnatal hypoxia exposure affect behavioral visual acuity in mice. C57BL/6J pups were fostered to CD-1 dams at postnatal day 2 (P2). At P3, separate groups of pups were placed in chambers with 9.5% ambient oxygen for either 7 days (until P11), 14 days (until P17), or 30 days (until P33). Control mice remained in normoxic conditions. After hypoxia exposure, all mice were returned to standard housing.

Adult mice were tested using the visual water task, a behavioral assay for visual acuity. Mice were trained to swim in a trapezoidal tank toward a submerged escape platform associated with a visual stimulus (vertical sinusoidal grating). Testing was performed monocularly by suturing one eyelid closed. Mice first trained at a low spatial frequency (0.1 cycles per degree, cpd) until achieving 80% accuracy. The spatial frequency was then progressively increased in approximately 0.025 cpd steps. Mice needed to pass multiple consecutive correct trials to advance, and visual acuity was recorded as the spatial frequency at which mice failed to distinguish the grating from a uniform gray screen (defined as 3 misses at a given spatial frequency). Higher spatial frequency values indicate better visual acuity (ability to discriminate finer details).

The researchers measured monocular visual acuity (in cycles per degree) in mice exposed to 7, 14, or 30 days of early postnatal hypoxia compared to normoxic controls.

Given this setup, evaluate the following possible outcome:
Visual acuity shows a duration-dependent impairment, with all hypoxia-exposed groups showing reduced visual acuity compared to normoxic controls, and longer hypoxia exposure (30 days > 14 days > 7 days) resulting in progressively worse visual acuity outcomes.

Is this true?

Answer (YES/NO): NO